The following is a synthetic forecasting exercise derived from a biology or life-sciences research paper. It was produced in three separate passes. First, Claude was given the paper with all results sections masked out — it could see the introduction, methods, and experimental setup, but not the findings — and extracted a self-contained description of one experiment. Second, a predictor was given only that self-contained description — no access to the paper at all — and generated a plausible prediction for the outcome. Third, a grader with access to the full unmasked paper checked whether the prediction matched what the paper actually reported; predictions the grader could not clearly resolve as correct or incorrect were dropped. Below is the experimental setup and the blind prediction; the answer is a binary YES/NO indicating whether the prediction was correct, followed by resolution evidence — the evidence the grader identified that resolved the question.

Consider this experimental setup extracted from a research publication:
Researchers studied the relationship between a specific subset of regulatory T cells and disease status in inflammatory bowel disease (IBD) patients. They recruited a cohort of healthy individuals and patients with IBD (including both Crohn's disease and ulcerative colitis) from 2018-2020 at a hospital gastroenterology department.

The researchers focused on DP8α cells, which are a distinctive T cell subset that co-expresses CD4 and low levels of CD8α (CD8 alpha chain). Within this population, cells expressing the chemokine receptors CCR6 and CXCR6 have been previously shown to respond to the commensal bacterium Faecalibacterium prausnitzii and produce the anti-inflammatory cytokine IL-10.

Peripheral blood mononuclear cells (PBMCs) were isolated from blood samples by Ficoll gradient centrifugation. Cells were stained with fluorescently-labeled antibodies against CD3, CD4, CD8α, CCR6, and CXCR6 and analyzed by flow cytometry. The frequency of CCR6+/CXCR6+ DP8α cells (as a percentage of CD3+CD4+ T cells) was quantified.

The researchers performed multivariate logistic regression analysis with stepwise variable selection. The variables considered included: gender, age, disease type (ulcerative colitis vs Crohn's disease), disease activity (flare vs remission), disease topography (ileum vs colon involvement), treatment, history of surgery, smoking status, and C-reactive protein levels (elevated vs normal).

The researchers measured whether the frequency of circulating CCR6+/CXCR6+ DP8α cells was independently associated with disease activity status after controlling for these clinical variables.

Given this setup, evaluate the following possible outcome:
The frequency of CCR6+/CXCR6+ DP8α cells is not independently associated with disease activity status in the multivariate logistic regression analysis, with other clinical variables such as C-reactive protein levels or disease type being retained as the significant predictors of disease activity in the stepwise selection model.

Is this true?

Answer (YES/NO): NO